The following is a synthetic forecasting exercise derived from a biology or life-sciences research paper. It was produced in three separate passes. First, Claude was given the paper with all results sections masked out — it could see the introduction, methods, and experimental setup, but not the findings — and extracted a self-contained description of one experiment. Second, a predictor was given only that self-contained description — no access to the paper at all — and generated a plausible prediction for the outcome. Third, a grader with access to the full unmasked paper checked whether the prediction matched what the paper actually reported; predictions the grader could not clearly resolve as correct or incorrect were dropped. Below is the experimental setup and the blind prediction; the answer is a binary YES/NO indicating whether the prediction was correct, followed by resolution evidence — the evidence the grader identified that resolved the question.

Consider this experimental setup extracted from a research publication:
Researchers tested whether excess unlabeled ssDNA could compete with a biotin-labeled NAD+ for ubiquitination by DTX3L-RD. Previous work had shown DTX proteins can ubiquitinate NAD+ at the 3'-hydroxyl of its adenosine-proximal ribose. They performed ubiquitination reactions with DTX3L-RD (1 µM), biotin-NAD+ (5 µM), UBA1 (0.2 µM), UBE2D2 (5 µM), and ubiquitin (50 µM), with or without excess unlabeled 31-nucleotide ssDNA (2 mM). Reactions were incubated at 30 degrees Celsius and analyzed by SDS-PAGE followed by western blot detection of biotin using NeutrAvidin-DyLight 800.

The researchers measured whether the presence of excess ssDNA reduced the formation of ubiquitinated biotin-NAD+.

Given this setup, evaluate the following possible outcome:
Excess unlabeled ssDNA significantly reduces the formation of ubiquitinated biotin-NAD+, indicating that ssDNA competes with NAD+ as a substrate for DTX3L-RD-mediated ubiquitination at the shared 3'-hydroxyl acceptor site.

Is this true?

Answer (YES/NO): YES